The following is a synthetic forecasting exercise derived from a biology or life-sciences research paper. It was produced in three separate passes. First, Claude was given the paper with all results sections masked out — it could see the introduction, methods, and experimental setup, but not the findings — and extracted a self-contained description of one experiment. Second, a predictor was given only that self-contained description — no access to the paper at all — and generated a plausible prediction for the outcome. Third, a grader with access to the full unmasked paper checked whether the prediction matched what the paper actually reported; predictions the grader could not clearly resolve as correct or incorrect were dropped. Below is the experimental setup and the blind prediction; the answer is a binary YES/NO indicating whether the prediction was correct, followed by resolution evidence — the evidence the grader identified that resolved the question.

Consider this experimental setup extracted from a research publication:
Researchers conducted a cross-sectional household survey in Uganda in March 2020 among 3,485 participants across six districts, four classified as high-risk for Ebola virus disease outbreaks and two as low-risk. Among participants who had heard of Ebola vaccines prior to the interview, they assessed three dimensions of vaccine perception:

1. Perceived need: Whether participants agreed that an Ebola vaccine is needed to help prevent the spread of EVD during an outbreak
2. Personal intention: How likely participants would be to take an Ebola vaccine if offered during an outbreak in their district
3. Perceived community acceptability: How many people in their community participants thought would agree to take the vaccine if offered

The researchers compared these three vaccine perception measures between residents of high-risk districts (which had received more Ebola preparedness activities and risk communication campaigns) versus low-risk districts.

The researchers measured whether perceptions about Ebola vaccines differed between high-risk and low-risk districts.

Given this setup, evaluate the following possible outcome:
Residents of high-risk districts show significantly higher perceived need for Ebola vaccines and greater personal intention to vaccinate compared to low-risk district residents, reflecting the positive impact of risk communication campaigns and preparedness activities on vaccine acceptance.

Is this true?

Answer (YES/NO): NO